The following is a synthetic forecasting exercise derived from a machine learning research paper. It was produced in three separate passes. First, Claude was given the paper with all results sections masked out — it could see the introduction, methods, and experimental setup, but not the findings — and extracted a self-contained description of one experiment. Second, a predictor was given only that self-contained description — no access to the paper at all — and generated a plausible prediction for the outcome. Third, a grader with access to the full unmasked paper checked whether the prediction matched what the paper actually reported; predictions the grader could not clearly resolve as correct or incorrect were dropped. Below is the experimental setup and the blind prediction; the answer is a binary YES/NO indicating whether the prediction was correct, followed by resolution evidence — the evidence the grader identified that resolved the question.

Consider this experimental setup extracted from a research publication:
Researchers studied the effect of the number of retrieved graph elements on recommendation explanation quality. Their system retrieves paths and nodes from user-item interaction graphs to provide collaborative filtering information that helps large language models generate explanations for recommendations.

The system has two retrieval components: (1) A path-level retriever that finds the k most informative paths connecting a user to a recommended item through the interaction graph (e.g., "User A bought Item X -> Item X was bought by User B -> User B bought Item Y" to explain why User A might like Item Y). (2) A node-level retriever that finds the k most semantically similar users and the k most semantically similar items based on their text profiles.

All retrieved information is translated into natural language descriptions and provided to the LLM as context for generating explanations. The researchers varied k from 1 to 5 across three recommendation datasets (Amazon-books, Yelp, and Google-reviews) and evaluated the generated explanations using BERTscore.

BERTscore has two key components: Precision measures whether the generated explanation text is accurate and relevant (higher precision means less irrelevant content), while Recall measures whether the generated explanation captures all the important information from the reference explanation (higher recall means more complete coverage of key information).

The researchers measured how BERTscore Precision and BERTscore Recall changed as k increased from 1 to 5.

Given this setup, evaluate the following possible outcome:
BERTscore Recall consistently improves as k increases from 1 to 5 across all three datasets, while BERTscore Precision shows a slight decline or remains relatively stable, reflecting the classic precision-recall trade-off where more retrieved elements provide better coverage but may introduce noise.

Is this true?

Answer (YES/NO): NO